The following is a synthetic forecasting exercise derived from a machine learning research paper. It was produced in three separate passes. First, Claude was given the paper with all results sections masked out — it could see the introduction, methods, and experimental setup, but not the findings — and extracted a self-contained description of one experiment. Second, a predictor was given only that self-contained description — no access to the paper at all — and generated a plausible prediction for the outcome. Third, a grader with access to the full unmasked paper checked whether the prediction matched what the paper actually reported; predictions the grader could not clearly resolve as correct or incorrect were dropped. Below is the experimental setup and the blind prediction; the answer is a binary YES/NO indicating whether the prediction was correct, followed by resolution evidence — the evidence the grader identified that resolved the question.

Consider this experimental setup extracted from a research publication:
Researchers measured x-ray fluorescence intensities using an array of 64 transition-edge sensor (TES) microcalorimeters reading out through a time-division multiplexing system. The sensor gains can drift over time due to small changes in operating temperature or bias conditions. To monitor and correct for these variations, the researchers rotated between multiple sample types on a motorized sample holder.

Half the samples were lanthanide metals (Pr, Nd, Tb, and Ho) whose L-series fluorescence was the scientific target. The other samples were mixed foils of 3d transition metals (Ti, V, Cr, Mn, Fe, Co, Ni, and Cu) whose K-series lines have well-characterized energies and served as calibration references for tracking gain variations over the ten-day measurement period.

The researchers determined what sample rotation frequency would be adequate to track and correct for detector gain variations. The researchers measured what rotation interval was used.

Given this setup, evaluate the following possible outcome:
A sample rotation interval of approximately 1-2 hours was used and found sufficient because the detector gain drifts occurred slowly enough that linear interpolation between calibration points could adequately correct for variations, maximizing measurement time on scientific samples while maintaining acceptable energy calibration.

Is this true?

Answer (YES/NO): NO